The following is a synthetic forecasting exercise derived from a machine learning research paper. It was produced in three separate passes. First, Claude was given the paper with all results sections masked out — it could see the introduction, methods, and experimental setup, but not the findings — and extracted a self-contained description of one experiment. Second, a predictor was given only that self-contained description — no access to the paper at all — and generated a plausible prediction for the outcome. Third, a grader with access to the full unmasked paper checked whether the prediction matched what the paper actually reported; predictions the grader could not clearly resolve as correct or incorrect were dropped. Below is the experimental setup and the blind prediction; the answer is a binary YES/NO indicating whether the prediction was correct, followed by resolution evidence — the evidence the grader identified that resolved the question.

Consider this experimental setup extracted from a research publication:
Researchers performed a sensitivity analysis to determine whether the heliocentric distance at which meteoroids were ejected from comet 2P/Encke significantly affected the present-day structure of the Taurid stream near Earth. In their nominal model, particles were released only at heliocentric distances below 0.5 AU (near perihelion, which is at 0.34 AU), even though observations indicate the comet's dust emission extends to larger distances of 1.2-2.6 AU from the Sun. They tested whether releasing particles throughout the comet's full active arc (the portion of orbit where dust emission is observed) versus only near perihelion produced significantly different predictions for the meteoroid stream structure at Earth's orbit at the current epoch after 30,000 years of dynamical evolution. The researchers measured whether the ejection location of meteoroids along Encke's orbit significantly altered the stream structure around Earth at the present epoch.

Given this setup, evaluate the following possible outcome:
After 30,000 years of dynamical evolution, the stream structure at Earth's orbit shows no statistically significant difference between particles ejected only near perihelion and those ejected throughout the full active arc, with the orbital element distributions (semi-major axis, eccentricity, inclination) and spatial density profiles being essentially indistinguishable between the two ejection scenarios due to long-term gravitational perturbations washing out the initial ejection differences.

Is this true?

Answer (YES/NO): YES